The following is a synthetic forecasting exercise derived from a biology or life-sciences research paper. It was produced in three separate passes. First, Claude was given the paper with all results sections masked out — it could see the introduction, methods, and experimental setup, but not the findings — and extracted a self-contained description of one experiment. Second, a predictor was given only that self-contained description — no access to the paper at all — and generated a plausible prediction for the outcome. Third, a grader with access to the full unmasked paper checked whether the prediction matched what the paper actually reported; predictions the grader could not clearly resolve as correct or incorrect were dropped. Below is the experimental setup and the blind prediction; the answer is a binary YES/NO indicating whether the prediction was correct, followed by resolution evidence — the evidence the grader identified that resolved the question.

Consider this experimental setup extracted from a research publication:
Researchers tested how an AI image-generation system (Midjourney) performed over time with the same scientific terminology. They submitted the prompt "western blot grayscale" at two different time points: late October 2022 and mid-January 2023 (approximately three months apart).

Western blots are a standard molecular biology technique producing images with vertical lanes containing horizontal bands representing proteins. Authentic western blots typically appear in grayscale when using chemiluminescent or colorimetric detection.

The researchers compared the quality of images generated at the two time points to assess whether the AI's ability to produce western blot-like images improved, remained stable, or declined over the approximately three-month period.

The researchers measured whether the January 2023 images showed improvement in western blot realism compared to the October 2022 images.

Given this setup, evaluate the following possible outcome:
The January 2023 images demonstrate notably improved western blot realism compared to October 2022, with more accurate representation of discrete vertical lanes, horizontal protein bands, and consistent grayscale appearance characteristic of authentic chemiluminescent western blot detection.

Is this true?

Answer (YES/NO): NO